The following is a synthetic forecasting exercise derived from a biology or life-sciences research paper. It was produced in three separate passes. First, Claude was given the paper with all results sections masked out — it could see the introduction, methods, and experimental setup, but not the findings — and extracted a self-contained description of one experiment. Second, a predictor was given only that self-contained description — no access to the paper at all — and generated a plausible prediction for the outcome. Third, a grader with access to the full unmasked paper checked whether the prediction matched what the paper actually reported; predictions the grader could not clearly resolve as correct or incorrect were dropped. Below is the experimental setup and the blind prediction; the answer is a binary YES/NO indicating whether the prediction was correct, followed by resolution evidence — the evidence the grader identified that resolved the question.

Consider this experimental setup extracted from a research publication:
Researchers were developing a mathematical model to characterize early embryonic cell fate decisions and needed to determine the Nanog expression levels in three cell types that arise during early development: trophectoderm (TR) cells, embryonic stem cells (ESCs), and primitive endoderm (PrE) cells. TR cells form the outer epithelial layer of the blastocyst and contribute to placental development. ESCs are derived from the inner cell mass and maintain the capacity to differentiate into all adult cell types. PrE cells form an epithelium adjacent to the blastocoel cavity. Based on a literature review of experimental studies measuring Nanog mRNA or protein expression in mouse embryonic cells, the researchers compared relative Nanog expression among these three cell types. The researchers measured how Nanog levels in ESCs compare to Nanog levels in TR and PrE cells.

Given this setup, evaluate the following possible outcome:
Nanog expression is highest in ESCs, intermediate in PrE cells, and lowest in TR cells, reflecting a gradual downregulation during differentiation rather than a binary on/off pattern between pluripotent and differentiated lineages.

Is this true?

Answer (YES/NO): NO